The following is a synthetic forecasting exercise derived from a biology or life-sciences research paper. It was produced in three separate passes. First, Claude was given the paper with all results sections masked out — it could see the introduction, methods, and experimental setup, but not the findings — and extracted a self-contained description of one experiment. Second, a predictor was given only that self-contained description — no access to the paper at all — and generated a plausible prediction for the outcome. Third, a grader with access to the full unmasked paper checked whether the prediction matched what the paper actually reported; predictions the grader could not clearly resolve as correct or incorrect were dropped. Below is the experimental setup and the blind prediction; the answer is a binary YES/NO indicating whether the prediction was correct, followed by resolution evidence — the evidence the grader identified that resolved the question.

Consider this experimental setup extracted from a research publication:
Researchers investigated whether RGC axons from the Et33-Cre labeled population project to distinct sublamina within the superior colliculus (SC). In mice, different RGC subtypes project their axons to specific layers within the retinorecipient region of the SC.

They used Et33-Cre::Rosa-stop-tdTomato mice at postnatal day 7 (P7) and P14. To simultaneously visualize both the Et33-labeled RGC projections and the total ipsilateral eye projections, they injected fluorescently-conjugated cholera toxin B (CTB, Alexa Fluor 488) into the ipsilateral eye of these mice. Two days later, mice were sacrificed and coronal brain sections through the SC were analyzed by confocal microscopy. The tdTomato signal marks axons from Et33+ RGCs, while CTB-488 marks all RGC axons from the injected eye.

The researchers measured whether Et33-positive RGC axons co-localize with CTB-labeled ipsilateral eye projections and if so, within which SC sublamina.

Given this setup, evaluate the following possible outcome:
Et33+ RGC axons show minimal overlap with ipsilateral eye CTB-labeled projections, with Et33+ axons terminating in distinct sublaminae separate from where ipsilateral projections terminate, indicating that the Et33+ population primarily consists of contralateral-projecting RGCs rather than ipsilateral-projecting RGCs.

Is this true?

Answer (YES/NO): NO